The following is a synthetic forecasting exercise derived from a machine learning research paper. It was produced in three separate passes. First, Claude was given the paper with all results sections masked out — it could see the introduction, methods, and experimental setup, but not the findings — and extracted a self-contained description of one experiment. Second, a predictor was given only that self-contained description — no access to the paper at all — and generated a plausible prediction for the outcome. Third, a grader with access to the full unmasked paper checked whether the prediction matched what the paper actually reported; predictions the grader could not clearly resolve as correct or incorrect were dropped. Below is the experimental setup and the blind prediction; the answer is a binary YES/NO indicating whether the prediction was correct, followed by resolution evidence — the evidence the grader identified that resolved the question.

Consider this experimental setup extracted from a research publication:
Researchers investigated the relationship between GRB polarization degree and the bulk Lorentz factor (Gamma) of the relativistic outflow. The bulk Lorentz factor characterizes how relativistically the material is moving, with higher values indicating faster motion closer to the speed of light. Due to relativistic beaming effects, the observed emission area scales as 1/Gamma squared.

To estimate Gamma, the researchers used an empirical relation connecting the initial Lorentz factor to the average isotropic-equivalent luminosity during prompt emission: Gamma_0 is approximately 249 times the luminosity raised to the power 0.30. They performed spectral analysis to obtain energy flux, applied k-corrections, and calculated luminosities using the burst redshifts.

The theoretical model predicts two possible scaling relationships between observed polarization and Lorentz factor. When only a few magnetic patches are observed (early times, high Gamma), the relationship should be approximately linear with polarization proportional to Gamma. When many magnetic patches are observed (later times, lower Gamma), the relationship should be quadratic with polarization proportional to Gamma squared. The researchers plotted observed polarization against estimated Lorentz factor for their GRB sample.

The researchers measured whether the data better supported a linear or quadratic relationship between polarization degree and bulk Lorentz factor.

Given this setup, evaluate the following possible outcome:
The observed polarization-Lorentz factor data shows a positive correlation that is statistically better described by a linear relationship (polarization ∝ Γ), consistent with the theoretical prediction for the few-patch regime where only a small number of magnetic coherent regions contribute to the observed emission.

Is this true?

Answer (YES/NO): YES